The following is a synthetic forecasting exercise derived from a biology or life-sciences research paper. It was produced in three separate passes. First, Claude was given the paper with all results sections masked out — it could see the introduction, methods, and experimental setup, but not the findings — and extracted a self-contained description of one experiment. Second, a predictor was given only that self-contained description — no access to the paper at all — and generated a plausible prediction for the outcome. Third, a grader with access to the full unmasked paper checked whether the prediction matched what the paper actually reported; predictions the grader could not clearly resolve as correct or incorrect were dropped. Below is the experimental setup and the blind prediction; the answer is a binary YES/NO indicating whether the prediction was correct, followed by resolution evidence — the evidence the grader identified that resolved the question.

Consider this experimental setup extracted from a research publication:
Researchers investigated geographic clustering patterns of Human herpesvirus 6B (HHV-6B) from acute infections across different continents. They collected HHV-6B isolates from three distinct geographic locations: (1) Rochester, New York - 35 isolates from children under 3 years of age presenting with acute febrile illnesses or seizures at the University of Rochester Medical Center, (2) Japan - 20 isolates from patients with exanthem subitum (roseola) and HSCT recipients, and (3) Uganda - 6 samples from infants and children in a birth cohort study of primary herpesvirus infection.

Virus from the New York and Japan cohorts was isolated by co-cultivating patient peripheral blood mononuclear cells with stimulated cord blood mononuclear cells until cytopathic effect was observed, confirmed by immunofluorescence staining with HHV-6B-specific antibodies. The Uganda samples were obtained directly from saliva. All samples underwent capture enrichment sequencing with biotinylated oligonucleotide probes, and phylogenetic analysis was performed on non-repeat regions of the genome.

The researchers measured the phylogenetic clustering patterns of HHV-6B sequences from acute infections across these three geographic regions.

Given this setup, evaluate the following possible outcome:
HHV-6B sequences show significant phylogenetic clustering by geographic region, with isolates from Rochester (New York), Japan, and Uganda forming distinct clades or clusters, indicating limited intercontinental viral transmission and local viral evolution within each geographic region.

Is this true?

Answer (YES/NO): YES